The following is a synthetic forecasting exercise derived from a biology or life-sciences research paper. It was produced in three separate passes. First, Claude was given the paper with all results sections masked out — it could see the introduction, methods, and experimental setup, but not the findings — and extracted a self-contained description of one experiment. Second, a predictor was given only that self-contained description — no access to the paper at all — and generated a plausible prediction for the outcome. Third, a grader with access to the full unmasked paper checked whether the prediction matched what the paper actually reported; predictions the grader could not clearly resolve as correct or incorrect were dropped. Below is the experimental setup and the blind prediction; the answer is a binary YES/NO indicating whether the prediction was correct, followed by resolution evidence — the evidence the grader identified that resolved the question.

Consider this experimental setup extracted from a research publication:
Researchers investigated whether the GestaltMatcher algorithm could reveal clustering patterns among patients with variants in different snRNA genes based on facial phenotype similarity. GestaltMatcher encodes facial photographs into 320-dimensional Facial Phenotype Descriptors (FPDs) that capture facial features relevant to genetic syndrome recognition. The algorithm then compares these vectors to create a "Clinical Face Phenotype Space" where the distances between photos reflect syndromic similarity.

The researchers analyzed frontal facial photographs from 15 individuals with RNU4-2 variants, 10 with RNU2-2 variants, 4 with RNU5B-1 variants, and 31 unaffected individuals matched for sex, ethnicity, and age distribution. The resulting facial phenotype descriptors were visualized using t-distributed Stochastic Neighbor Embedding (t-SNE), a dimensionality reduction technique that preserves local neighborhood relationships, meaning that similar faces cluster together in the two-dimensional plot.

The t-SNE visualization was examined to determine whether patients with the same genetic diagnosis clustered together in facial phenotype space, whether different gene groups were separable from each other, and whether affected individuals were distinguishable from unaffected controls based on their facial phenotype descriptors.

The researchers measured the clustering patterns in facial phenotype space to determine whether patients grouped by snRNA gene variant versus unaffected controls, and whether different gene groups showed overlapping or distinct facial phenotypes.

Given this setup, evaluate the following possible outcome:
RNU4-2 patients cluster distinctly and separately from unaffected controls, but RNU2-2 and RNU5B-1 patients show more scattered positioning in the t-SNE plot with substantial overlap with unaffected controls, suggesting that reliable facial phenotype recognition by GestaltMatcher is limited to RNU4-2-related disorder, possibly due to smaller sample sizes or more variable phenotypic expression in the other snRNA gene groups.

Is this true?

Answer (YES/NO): NO